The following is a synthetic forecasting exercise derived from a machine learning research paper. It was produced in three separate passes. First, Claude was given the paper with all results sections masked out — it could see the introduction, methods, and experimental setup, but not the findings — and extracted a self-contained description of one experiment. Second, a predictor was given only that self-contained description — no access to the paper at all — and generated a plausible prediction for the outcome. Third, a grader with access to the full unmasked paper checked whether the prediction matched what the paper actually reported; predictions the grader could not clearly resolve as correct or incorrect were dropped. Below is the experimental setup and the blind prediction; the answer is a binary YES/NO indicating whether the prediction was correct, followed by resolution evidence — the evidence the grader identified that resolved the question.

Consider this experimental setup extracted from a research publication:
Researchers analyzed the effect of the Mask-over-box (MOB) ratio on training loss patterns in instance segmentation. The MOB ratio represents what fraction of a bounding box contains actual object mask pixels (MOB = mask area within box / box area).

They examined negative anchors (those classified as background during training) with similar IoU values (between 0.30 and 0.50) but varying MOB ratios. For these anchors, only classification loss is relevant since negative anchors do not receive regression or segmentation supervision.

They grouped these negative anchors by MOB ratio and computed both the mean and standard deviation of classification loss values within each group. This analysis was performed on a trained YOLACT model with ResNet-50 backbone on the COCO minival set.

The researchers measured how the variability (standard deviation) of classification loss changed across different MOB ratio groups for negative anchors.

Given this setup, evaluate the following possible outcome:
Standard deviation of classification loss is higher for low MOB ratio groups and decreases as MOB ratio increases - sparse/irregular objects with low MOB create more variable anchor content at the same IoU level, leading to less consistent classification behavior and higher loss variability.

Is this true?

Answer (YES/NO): NO